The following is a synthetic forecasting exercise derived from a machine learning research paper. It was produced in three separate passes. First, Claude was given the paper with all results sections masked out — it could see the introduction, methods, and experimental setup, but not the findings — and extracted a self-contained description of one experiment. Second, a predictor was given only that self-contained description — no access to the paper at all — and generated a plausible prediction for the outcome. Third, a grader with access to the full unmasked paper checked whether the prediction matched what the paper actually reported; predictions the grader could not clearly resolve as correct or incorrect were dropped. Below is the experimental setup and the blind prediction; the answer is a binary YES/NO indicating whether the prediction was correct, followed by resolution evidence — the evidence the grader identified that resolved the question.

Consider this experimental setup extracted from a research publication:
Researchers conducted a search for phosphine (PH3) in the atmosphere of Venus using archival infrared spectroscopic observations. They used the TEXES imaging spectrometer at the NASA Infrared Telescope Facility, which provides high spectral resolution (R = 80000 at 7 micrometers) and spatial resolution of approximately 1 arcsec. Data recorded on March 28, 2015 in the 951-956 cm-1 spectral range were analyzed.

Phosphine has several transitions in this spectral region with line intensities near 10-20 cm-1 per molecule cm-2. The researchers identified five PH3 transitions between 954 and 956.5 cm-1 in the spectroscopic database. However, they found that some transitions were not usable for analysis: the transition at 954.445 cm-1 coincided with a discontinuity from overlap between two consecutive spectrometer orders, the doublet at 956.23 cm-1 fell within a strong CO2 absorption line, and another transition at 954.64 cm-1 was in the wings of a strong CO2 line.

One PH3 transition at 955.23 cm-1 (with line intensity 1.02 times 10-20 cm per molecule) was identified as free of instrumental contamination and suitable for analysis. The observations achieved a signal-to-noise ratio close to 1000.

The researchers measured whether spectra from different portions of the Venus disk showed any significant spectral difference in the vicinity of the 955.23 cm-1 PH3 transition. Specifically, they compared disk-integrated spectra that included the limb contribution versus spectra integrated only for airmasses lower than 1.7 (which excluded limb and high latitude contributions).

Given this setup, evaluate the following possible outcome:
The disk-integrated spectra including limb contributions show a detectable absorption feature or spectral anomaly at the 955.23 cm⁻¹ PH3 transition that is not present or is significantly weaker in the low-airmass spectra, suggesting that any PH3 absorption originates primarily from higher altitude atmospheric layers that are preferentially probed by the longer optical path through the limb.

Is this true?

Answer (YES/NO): NO